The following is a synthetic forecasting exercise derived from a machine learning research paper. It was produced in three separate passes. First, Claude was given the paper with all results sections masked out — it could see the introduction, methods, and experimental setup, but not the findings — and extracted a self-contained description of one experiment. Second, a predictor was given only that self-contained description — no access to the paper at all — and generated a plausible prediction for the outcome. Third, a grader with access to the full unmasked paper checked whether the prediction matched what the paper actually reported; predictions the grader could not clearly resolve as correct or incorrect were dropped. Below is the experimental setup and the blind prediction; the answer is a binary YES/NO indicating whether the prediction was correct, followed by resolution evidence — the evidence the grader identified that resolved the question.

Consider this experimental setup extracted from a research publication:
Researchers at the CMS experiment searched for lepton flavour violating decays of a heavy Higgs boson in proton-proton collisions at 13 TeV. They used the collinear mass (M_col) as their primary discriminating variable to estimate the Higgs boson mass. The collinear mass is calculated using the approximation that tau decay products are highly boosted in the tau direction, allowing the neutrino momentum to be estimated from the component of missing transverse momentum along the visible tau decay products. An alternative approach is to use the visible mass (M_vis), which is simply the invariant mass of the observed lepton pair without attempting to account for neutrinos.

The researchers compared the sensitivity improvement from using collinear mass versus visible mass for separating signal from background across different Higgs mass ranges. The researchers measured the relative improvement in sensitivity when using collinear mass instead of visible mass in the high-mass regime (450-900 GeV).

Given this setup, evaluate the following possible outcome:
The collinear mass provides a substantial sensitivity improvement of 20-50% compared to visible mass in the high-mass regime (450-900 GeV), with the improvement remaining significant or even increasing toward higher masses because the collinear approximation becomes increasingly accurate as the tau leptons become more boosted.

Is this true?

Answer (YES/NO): NO